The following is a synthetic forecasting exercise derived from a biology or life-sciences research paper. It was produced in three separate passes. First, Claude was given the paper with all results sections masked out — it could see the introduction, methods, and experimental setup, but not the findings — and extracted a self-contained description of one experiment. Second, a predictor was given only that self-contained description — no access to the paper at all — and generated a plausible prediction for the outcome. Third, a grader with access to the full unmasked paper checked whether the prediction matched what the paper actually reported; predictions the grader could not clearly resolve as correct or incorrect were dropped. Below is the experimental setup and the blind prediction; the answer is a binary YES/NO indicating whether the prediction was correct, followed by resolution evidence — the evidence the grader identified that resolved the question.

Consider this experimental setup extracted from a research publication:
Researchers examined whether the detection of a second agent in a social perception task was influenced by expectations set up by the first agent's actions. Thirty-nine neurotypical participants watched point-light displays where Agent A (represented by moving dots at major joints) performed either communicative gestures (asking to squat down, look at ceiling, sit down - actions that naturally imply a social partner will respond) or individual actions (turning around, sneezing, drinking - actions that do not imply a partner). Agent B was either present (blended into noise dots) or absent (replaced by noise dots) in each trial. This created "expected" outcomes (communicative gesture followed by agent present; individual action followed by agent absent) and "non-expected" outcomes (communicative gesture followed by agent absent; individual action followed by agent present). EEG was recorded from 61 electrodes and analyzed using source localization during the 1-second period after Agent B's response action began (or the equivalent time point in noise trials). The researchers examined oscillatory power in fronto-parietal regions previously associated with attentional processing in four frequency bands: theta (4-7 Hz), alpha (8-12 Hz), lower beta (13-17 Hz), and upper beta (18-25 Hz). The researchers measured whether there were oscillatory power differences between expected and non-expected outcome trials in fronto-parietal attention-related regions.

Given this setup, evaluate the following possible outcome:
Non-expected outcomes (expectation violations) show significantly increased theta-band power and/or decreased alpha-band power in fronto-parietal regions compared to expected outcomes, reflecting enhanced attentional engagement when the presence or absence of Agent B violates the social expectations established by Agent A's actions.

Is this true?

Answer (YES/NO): NO